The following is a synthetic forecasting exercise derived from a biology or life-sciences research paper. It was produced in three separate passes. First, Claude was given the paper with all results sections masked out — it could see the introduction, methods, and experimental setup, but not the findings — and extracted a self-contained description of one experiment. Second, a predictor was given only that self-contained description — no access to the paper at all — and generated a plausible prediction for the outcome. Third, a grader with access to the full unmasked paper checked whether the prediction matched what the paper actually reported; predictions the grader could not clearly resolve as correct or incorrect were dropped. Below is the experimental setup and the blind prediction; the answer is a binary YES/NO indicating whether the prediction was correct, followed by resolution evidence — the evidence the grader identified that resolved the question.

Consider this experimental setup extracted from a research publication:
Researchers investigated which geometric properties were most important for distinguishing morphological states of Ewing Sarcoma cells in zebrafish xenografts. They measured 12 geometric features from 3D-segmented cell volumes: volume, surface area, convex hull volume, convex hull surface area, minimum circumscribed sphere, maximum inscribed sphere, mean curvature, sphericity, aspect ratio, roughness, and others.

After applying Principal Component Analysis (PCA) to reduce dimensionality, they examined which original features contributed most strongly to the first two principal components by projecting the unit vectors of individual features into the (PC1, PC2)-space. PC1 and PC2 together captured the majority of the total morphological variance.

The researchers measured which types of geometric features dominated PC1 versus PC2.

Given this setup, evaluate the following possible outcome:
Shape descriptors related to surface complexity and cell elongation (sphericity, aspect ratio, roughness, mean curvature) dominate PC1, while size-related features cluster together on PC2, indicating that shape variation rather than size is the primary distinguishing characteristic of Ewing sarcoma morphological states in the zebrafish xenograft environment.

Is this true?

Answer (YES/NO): NO